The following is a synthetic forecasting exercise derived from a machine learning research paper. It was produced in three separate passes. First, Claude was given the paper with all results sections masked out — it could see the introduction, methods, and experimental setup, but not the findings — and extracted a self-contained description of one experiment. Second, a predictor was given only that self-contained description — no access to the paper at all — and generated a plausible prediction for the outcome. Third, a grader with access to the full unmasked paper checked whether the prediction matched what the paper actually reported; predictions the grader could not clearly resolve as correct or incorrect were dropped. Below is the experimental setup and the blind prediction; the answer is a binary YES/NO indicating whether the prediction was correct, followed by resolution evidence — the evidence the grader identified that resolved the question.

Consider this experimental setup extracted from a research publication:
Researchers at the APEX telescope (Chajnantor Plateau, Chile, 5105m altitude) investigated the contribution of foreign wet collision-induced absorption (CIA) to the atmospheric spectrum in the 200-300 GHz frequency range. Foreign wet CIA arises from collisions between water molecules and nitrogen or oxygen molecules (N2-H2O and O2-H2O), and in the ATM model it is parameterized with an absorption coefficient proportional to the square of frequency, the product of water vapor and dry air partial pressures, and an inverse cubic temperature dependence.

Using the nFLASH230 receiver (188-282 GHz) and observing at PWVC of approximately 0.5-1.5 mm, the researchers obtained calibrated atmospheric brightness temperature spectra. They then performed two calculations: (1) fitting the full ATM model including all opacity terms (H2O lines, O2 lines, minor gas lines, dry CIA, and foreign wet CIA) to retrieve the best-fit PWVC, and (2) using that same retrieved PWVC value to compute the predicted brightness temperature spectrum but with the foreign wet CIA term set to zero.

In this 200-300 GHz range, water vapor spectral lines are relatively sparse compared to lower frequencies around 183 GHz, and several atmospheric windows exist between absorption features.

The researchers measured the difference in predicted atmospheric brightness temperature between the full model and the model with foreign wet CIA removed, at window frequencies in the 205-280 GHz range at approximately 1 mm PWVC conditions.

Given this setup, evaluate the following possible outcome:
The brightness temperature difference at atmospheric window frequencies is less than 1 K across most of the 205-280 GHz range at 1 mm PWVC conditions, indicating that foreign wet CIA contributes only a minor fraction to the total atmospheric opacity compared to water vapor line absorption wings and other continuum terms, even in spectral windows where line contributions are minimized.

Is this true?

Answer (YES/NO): NO